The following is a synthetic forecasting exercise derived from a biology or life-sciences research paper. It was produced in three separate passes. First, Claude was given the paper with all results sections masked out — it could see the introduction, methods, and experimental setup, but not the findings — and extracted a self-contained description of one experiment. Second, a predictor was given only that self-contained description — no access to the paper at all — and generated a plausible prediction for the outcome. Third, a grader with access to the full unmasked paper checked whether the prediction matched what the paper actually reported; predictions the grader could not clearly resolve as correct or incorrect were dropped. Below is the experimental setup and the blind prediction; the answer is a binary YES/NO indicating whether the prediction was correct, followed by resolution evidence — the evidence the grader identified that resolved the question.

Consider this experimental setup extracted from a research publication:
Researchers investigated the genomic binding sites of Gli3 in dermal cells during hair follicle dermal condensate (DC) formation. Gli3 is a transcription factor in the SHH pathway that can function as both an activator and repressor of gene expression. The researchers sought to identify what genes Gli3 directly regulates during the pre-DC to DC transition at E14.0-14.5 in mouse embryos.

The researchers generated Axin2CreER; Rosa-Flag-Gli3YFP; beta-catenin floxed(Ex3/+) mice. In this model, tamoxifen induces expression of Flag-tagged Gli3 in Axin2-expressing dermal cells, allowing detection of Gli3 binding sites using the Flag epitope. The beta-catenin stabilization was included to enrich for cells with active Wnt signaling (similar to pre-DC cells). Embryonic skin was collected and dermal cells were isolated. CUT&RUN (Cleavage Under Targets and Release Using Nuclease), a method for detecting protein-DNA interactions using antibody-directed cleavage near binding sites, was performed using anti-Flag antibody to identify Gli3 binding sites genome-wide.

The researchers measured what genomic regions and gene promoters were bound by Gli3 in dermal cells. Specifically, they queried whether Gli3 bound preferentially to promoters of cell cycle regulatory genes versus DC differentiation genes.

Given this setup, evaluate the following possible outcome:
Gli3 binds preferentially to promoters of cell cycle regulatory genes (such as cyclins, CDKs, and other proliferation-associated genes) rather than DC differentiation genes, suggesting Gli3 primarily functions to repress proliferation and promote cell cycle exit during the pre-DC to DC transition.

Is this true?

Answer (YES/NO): NO